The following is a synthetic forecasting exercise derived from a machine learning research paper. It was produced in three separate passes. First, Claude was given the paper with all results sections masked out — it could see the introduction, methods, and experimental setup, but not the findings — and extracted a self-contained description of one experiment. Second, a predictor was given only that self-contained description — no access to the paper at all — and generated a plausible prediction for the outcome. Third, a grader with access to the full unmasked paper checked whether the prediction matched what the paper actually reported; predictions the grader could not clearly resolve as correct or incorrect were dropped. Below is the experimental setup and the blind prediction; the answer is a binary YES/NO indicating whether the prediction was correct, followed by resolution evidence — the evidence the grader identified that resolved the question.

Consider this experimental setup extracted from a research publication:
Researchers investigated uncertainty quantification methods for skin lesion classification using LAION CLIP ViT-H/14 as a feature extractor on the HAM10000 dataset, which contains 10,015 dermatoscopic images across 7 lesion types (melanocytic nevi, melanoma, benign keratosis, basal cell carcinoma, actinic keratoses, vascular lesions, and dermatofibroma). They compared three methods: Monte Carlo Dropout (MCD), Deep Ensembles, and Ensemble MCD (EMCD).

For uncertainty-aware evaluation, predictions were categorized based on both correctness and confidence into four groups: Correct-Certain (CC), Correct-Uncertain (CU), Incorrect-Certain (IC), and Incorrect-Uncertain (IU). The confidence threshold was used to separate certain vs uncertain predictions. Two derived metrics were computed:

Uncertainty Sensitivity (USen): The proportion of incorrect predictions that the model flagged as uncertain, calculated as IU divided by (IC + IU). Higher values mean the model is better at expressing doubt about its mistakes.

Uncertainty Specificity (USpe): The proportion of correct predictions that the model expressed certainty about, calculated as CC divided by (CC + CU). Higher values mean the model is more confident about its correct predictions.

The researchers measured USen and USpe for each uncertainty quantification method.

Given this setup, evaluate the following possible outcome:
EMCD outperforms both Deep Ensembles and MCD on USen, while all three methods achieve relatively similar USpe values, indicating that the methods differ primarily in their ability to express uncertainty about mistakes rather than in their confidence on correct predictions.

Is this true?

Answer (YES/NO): NO